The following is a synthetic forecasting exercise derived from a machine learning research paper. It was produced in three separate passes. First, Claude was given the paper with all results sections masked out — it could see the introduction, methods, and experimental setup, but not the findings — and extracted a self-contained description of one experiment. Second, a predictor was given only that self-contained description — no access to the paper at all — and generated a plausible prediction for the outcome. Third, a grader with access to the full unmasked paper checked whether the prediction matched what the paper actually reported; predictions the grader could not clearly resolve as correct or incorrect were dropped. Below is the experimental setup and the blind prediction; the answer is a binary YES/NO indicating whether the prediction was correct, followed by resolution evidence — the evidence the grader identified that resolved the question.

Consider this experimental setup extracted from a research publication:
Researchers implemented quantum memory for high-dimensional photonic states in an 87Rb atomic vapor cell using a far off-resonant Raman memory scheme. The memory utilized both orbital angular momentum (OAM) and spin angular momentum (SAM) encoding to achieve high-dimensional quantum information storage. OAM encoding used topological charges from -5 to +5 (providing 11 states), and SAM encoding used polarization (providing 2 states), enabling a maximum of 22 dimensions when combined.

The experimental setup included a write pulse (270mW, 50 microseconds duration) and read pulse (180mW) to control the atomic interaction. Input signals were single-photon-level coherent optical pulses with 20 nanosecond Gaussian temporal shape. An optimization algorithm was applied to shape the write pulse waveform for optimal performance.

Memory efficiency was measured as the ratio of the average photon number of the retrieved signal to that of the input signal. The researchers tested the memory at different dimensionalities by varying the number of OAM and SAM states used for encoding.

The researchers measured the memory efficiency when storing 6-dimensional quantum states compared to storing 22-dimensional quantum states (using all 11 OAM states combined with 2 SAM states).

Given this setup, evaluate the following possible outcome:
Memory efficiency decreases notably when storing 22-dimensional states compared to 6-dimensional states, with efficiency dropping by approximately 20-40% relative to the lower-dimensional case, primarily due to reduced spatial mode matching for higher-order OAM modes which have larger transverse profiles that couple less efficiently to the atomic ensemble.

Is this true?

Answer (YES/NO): NO